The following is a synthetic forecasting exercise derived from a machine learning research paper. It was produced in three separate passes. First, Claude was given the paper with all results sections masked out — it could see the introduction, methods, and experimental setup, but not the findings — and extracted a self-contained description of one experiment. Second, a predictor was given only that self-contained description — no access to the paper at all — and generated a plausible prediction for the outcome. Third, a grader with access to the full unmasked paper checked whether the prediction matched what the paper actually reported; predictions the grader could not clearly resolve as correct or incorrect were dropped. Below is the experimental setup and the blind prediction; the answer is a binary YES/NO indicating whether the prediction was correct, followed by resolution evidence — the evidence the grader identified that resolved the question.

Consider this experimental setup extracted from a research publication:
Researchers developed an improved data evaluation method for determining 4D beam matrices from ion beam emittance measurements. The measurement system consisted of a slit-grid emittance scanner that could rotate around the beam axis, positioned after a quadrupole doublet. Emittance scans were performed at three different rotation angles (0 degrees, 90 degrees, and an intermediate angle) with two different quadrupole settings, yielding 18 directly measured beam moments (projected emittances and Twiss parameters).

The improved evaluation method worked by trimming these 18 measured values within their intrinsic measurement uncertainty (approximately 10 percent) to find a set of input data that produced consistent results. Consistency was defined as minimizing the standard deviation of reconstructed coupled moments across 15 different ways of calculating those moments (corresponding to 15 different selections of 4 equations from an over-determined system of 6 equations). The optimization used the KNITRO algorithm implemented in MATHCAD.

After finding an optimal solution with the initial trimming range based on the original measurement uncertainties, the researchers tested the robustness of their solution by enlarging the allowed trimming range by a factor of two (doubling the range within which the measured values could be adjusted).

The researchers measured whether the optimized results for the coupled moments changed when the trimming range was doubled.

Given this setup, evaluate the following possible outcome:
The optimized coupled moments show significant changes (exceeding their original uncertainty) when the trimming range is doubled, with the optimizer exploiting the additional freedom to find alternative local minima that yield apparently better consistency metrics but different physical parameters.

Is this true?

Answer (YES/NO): NO